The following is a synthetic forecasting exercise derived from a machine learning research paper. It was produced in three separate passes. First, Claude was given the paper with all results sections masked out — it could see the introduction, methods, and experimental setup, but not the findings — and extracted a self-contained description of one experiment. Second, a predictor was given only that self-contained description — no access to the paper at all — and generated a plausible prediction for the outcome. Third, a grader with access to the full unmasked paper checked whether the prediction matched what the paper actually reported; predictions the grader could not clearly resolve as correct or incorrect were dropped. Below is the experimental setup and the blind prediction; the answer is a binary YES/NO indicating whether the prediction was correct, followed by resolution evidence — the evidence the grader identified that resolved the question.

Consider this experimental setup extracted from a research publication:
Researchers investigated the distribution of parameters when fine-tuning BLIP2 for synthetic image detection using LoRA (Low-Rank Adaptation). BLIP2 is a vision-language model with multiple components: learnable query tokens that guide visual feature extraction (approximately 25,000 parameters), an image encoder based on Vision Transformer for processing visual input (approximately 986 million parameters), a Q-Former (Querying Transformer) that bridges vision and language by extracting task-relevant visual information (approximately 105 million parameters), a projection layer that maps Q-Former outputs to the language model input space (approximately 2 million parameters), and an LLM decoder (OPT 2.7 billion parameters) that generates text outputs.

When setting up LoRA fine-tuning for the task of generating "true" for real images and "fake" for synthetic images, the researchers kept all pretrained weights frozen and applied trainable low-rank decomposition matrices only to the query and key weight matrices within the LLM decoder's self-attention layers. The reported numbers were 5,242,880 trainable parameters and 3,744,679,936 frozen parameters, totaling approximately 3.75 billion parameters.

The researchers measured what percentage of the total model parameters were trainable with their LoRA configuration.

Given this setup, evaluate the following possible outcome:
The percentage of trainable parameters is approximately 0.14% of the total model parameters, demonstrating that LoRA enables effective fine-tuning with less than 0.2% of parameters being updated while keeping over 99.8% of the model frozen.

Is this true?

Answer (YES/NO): YES